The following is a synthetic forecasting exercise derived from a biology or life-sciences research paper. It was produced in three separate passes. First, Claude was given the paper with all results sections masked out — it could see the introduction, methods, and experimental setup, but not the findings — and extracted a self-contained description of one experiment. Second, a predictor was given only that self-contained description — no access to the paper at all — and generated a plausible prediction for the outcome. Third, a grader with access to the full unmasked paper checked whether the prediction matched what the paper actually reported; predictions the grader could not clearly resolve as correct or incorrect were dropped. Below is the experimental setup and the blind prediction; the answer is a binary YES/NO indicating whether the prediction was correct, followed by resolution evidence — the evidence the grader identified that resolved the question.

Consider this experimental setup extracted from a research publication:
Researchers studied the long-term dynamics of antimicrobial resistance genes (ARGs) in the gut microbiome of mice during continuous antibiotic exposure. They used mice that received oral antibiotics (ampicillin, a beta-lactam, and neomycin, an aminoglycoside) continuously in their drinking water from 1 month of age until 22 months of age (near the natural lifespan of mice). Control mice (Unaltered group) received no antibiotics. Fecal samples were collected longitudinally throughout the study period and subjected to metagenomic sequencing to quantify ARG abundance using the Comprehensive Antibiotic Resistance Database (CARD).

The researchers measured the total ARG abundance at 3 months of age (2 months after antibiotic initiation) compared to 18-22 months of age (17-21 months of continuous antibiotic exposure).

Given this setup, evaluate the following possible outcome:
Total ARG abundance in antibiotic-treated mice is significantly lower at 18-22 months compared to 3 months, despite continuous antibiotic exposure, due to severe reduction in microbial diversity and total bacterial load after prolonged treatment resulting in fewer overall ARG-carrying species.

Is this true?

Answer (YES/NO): NO